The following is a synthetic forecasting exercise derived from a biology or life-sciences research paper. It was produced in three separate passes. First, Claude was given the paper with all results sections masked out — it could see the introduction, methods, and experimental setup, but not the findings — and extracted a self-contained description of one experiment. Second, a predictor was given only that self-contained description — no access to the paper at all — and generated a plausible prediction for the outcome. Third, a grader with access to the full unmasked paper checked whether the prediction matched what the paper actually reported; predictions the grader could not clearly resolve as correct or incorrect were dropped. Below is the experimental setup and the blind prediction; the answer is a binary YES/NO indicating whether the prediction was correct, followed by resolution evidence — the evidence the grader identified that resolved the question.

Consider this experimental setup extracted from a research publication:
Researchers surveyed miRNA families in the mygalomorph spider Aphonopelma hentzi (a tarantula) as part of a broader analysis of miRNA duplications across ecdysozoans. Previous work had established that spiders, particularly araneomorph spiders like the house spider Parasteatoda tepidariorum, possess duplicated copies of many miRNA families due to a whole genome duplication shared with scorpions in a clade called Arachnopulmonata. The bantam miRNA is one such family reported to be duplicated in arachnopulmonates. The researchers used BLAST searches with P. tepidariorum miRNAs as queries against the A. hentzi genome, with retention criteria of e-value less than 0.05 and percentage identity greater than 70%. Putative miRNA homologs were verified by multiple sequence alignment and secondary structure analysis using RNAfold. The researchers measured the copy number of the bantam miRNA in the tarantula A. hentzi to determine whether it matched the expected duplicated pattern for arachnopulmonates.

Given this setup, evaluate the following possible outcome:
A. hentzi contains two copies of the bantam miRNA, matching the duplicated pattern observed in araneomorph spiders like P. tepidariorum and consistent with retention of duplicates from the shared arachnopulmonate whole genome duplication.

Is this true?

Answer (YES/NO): NO